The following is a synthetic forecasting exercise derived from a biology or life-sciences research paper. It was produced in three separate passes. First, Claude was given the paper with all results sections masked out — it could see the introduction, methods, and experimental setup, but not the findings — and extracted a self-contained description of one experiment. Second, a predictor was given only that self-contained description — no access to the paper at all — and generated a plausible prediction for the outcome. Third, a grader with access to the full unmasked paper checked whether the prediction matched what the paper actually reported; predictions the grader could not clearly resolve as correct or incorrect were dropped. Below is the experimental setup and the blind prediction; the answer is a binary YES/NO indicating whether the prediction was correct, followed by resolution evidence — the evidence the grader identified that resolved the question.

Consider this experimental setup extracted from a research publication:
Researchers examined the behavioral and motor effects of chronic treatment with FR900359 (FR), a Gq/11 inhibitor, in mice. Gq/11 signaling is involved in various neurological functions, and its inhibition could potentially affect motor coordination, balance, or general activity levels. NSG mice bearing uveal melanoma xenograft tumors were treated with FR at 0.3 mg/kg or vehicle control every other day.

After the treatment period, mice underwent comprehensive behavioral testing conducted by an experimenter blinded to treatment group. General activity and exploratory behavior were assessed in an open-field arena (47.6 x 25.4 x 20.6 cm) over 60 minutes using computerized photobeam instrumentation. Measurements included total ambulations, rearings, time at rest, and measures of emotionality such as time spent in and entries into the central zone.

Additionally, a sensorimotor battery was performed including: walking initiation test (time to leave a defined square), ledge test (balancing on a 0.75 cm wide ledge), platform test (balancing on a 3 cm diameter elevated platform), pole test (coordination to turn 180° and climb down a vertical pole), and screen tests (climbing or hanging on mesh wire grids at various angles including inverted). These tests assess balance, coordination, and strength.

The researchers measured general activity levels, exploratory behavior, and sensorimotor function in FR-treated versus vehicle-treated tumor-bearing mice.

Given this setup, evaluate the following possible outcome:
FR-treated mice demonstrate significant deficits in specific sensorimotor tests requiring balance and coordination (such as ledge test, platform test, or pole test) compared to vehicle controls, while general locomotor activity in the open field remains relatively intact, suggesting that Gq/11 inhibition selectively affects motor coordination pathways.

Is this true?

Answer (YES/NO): NO